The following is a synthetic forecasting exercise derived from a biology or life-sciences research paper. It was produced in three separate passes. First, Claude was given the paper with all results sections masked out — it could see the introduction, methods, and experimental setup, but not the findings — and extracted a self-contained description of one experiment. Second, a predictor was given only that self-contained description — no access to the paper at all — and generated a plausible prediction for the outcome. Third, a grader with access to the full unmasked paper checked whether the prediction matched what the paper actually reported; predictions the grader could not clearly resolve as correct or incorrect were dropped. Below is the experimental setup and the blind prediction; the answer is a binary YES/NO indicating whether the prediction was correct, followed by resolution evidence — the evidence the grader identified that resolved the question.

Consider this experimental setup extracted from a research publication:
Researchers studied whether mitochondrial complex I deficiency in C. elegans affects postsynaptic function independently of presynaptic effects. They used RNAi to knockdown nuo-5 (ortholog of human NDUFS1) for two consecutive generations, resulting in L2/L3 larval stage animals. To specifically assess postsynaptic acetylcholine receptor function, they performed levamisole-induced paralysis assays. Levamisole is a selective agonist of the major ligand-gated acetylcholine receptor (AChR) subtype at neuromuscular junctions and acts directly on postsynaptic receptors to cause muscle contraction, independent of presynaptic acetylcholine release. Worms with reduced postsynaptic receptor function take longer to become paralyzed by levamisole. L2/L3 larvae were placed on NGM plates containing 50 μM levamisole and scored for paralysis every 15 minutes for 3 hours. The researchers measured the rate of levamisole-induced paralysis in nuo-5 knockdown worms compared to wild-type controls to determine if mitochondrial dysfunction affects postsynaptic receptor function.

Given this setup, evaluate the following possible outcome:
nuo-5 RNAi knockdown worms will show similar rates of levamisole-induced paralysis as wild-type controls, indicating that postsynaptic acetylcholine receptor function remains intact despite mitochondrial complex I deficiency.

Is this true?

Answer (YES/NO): NO